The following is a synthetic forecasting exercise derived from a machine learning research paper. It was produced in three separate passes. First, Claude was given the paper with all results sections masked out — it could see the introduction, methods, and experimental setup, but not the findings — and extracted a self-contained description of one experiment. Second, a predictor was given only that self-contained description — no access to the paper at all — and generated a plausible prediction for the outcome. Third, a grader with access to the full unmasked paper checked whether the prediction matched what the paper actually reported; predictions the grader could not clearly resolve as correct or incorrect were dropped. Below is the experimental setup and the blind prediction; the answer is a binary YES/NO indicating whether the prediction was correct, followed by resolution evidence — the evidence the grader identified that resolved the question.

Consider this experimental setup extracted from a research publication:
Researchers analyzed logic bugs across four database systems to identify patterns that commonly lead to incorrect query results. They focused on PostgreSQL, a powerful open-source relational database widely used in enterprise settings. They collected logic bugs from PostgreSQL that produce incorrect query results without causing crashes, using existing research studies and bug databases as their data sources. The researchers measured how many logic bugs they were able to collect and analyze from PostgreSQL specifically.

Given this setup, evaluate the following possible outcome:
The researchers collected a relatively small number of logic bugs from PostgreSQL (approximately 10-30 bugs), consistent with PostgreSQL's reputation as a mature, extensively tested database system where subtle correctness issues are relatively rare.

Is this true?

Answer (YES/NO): NO